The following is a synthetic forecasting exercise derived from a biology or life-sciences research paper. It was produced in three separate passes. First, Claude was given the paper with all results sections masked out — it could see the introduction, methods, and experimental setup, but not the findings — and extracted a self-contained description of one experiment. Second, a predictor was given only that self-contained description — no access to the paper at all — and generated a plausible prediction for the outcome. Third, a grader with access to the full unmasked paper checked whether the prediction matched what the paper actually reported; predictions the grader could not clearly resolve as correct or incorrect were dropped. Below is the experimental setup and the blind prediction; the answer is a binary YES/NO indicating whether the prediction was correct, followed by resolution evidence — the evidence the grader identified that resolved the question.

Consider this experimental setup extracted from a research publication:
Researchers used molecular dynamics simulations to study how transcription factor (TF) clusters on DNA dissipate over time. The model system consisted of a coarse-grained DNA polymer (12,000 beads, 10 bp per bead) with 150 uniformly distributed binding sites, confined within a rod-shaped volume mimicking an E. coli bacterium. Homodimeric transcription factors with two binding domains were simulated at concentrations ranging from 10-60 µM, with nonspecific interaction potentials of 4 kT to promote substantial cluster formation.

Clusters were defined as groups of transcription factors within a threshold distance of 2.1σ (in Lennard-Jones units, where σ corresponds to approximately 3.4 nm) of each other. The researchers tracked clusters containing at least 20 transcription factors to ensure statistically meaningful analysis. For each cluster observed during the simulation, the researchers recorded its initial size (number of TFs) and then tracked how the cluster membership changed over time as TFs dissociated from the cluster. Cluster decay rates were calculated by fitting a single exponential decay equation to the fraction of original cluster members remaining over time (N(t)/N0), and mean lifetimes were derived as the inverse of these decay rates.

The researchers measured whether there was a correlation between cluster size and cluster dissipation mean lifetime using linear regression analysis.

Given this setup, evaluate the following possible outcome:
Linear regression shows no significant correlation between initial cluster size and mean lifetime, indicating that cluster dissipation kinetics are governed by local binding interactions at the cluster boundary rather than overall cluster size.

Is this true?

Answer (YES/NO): NO